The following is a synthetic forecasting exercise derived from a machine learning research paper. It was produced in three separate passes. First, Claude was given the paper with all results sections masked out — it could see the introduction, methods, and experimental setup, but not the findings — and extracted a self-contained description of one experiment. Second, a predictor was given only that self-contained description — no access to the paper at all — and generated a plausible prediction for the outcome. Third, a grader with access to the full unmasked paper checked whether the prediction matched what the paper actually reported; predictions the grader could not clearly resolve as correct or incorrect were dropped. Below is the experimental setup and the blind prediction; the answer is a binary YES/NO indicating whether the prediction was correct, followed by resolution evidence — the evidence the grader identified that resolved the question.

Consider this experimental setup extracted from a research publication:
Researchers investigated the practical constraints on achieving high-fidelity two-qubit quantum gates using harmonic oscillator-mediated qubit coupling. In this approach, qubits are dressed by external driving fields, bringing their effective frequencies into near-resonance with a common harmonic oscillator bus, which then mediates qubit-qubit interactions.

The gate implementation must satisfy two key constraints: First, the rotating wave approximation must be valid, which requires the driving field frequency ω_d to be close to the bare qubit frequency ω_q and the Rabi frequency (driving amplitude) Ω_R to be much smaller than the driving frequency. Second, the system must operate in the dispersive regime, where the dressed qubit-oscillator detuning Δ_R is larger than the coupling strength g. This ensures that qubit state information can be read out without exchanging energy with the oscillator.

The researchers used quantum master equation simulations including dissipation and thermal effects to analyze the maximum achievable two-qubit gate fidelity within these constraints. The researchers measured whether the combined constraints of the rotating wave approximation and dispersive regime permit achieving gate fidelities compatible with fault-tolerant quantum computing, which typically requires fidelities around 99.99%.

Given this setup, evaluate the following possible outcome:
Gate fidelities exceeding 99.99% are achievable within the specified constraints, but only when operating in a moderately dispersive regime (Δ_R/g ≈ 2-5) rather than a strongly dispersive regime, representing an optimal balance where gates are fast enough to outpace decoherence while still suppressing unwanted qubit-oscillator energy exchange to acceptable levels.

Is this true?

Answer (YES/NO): NO